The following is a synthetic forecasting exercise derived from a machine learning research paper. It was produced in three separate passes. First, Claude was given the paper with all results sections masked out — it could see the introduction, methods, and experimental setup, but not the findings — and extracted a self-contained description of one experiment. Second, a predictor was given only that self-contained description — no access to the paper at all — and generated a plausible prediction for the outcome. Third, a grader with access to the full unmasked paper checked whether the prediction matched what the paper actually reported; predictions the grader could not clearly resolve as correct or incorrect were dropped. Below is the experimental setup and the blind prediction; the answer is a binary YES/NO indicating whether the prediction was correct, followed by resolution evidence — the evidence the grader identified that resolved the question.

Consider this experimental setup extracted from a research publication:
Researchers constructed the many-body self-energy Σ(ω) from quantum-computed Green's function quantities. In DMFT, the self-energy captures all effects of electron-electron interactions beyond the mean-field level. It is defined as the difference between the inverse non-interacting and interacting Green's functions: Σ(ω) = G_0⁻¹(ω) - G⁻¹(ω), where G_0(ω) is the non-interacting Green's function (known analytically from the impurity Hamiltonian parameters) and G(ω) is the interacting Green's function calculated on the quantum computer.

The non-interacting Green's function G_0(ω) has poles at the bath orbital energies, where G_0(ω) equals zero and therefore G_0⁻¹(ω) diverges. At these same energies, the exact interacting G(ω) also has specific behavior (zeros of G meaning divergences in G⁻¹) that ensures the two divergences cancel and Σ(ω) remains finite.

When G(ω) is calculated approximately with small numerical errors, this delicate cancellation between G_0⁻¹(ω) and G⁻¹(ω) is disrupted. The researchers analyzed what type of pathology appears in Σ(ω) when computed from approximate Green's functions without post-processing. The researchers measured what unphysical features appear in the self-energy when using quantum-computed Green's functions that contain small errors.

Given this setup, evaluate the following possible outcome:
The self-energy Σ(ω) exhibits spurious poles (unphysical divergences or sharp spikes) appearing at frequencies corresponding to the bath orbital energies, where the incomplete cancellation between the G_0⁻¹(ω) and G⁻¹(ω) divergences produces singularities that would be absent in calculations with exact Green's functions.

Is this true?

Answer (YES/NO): YES